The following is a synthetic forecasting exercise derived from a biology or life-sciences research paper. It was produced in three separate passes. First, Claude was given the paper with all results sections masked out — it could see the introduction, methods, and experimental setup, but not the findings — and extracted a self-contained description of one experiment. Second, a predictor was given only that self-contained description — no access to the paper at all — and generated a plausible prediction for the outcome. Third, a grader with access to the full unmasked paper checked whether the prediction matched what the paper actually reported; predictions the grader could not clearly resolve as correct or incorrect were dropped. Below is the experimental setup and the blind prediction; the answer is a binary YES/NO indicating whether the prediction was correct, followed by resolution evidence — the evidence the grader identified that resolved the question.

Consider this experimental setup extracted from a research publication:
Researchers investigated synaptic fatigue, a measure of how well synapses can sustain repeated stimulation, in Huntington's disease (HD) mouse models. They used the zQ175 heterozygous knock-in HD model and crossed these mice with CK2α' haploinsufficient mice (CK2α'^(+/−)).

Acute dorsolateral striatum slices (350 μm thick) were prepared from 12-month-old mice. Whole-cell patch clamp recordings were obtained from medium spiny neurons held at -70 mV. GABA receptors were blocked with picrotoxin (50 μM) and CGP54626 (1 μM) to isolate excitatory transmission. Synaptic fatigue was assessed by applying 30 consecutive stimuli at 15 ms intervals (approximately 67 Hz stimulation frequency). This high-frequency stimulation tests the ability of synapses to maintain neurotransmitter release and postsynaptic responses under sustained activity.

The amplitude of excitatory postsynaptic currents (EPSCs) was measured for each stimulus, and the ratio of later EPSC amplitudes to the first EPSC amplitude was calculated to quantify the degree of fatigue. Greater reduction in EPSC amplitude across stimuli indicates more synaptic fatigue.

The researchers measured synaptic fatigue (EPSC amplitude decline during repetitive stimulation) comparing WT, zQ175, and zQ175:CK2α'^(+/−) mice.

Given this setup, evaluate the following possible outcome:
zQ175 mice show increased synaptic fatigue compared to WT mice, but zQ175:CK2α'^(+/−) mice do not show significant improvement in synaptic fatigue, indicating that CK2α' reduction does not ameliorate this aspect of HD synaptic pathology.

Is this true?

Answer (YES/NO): NO